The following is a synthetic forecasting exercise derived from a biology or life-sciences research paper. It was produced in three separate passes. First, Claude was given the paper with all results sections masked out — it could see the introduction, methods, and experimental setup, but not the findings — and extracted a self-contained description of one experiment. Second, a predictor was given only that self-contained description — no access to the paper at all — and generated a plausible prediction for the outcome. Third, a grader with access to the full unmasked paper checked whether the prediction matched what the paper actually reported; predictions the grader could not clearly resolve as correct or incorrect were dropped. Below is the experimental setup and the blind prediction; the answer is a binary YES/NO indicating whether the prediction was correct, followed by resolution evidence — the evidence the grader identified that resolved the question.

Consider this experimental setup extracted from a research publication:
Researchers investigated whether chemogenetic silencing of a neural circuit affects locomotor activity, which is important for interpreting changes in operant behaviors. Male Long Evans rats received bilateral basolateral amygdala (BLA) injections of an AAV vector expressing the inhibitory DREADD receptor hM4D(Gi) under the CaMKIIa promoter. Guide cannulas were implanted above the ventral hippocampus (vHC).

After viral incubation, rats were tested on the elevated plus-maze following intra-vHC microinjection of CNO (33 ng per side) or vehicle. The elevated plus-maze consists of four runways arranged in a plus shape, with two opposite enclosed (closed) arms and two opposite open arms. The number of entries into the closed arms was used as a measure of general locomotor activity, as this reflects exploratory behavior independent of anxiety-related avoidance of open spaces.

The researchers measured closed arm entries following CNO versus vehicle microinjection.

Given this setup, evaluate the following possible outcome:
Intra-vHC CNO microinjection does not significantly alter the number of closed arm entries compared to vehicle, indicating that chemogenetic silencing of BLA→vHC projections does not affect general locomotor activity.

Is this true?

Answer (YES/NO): YES